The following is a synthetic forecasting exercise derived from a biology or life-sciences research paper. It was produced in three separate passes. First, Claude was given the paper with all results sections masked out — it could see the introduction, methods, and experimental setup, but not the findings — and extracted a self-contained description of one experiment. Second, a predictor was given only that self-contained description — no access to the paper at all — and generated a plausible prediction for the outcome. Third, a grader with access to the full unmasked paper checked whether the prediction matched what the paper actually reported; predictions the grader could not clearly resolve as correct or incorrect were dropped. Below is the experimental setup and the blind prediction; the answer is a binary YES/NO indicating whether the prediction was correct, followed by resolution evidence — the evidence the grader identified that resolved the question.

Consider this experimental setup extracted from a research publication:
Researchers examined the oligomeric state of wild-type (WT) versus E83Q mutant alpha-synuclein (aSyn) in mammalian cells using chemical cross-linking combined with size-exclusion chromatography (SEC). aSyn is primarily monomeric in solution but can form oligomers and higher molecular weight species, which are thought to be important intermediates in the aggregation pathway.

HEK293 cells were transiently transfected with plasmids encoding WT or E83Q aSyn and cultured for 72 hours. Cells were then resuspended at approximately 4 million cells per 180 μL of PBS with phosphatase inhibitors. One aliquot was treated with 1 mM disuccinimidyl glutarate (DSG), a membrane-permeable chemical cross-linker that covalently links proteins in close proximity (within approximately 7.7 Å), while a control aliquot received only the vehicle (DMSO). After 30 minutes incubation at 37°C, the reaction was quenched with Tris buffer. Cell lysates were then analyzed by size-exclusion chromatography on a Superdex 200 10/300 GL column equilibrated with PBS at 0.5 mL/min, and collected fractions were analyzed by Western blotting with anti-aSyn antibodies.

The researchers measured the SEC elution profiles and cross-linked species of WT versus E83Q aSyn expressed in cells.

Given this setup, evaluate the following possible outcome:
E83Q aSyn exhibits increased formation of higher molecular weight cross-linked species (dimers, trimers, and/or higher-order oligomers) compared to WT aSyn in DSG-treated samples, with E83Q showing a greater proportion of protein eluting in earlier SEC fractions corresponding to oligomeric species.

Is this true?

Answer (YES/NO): NO